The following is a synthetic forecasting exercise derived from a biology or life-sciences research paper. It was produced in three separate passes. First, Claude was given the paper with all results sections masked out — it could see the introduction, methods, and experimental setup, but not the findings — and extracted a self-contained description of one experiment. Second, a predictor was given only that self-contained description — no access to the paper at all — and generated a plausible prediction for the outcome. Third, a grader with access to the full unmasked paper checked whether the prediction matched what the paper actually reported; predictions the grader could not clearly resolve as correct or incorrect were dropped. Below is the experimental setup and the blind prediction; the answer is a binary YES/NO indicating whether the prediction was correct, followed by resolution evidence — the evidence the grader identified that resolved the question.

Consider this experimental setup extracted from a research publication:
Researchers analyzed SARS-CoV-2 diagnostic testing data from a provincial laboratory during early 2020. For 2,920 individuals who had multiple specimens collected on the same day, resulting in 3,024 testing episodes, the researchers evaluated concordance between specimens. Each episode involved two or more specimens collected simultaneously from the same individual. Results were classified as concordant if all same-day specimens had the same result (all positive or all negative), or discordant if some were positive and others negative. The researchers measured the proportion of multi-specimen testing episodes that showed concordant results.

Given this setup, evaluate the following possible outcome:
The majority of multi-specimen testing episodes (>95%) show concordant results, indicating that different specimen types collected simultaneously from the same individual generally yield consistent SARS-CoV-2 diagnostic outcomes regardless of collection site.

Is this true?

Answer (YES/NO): YES